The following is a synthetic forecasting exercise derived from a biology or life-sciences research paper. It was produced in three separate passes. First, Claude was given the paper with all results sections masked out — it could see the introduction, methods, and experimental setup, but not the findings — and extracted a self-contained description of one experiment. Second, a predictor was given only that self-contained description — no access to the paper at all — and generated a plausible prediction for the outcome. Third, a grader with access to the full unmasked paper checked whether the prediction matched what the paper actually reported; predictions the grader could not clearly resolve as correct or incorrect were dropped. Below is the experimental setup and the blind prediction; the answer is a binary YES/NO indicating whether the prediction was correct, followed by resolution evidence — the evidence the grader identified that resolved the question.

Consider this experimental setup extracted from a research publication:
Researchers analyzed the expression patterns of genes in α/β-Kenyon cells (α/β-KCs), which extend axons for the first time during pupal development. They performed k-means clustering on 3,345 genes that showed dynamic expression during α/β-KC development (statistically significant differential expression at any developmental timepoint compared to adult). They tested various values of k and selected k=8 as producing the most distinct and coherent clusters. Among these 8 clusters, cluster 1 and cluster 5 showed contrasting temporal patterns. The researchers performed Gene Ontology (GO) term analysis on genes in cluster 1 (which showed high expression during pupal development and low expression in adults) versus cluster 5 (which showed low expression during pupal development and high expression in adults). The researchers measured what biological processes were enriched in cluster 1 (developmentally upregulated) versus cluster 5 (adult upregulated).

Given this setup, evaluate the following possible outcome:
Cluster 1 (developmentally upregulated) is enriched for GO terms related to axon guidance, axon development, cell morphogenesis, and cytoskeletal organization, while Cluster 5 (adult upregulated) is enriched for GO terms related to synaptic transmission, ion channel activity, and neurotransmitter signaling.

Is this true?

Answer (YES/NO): NO